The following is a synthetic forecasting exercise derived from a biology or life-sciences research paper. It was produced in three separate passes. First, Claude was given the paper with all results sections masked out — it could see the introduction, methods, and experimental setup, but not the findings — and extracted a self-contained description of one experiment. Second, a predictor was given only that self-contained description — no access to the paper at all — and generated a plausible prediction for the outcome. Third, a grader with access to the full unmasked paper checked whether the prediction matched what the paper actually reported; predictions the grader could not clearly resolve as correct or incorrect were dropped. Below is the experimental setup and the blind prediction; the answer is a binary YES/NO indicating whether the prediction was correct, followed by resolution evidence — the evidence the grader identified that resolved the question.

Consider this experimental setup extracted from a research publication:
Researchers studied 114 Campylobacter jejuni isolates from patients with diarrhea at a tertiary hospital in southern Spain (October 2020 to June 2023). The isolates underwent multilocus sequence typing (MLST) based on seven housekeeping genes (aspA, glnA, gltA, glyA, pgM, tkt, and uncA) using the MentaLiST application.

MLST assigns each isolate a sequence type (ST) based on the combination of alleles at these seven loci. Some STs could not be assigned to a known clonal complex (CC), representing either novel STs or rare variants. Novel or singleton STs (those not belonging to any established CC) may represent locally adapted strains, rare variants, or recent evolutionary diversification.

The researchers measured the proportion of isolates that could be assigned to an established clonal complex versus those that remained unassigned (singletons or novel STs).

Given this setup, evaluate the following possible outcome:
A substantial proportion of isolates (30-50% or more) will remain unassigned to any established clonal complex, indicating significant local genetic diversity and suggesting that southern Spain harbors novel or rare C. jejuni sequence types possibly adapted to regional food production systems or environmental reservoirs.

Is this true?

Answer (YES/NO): NO